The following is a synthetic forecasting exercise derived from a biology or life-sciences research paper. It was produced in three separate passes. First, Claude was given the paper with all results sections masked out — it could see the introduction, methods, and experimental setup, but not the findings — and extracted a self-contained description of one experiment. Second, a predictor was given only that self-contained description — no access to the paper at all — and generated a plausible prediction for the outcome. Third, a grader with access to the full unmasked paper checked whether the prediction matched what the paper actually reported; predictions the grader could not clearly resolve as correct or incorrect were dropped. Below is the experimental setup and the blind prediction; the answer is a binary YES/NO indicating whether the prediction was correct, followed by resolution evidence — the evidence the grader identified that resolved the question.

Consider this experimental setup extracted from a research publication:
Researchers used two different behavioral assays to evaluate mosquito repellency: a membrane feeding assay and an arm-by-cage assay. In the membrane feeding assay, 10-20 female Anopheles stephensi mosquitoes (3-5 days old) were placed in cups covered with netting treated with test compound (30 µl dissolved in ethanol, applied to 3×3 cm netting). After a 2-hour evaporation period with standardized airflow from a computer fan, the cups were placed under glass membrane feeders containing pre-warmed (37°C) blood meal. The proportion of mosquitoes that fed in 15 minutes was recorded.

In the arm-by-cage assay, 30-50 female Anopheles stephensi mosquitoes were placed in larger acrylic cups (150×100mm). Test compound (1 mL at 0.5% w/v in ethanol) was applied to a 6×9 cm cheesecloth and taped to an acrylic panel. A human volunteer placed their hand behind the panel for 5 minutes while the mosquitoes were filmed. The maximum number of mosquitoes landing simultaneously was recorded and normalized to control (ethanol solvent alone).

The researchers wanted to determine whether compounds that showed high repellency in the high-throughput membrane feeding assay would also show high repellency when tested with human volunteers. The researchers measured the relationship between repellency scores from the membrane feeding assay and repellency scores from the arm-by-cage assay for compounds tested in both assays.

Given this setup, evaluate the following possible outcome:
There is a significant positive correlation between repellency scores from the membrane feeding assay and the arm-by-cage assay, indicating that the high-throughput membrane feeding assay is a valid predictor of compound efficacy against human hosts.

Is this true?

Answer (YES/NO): YES